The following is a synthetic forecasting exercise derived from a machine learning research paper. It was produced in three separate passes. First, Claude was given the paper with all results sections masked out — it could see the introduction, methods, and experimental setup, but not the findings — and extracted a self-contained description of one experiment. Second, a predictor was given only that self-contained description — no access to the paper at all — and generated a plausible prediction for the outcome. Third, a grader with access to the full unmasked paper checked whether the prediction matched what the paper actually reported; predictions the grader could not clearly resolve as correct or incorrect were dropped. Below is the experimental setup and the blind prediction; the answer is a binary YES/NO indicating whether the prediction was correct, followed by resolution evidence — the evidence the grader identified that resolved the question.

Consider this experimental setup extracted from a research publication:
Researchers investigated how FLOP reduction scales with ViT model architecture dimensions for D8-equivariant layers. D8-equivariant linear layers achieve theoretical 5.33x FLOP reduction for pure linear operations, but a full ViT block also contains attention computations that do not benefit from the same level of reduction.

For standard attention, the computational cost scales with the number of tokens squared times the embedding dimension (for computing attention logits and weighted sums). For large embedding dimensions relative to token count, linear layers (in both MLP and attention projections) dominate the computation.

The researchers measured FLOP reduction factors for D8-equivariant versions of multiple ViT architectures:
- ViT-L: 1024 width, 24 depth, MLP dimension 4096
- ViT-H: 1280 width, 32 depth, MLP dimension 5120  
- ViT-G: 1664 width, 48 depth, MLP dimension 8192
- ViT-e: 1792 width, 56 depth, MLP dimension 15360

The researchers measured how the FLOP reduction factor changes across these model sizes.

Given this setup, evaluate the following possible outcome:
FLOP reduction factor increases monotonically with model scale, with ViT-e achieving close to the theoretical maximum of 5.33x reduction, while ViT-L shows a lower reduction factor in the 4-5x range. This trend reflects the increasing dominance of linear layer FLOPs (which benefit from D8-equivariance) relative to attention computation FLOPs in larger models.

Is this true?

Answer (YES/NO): NO